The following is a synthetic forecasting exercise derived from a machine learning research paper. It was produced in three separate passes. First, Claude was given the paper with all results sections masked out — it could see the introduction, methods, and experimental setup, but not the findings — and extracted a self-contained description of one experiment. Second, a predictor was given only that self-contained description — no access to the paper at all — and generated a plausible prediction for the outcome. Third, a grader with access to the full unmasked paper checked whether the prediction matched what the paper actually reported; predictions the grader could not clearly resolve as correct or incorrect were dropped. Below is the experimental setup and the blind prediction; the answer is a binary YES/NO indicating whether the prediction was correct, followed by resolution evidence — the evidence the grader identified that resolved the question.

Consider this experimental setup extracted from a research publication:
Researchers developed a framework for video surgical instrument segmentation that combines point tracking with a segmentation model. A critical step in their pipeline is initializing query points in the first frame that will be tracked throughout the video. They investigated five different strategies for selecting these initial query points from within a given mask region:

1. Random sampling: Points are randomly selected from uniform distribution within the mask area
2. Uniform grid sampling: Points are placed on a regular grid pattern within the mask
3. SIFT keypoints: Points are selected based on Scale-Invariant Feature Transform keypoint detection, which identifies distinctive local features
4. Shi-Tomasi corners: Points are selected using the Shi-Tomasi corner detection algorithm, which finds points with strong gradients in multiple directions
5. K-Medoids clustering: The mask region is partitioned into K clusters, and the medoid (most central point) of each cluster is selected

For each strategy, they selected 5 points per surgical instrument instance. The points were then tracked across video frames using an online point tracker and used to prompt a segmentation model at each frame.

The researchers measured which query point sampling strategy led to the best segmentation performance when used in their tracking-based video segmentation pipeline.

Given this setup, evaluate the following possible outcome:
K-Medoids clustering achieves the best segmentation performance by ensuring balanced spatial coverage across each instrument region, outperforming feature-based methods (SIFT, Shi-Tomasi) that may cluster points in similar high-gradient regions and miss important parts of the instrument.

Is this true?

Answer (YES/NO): YES